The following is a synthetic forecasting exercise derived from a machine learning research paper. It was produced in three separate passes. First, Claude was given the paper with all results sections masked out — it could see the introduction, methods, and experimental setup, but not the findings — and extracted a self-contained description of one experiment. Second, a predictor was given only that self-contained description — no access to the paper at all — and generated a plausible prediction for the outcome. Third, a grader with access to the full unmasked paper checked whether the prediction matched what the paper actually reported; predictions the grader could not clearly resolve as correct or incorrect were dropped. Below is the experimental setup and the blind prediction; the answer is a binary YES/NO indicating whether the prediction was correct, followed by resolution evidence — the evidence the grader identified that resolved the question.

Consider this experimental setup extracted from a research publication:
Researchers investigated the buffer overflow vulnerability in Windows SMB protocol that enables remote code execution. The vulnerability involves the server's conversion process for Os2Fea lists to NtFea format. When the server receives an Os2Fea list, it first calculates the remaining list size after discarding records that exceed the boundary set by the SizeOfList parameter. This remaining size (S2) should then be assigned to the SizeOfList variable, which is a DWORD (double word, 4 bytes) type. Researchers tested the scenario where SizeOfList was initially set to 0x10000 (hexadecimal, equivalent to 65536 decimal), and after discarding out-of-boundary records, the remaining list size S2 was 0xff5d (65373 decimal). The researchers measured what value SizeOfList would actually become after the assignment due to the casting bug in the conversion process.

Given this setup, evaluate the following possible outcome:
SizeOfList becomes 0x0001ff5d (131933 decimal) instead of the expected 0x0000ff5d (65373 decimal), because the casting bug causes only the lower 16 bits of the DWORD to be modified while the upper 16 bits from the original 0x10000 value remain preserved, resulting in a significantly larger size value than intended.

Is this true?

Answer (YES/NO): YES